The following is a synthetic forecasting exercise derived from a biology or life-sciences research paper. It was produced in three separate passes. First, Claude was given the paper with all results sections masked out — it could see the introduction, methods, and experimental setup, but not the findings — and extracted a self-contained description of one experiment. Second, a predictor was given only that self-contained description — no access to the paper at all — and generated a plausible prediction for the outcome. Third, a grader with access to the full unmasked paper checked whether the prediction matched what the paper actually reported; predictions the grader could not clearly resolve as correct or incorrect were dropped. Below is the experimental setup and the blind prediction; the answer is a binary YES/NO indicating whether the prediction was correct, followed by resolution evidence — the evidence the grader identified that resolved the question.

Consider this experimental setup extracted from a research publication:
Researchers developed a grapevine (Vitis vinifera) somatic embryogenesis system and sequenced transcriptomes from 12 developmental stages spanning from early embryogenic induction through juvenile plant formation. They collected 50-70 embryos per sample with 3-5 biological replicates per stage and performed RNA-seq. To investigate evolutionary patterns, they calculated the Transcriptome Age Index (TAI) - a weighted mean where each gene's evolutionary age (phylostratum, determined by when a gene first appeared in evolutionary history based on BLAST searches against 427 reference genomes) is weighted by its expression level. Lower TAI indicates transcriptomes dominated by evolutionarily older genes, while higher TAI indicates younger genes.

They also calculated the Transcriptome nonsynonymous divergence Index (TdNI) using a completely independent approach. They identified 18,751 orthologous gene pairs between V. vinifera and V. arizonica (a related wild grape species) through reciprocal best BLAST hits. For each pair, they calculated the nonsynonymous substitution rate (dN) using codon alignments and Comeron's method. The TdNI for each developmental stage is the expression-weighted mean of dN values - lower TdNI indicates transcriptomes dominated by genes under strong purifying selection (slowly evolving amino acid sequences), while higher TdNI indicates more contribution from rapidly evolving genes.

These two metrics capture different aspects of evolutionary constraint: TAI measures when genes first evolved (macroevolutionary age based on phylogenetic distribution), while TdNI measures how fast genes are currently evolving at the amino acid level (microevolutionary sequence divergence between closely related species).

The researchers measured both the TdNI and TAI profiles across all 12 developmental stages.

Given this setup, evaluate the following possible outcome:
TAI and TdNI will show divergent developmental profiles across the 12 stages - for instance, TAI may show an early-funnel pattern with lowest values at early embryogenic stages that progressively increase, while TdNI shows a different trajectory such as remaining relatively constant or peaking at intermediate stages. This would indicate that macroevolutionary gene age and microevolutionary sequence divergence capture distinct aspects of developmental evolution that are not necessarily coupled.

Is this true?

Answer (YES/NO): NO